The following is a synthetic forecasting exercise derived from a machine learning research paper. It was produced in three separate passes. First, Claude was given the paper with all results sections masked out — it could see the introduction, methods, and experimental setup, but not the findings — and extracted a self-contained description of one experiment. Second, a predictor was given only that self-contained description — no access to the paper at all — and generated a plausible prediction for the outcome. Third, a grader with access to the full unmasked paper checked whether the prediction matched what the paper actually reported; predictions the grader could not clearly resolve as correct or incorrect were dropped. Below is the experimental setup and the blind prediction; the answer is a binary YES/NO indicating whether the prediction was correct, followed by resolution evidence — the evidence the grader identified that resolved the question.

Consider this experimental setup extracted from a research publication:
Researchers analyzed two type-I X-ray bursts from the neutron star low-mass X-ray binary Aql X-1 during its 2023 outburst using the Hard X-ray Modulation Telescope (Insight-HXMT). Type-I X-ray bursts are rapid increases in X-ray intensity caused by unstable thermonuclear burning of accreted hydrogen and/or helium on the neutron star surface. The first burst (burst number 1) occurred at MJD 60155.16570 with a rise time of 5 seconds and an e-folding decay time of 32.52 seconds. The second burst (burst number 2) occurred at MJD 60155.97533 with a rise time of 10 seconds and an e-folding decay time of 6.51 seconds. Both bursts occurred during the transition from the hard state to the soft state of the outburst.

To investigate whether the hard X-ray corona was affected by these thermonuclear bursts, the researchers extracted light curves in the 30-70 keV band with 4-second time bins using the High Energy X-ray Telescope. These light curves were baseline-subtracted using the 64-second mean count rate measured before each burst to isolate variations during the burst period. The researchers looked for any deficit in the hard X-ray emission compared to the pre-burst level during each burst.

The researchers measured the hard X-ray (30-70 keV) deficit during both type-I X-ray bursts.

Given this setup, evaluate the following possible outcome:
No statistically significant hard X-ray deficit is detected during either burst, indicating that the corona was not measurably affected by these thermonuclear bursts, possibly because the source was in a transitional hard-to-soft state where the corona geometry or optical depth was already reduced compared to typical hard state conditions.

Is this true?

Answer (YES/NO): NO